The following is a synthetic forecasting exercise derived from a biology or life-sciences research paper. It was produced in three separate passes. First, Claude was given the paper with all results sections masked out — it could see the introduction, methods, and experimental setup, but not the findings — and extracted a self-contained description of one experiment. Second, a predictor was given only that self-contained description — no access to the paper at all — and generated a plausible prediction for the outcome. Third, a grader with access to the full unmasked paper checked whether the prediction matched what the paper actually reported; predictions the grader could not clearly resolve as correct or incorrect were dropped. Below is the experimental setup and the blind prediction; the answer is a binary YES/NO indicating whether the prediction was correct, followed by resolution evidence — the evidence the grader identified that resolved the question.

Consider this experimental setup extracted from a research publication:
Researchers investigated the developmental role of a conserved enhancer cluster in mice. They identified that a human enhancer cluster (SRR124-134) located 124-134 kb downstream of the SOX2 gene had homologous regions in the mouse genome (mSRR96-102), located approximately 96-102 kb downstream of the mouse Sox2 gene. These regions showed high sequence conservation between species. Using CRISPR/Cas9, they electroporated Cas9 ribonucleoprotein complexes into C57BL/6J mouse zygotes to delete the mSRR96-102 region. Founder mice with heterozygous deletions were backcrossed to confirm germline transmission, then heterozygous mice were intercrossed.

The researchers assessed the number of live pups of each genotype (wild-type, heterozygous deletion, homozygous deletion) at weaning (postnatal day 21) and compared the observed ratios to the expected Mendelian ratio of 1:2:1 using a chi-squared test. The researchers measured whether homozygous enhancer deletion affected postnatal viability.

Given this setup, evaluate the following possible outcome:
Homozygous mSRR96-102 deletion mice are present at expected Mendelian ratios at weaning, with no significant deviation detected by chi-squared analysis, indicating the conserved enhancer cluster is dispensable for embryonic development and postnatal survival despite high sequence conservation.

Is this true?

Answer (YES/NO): NO